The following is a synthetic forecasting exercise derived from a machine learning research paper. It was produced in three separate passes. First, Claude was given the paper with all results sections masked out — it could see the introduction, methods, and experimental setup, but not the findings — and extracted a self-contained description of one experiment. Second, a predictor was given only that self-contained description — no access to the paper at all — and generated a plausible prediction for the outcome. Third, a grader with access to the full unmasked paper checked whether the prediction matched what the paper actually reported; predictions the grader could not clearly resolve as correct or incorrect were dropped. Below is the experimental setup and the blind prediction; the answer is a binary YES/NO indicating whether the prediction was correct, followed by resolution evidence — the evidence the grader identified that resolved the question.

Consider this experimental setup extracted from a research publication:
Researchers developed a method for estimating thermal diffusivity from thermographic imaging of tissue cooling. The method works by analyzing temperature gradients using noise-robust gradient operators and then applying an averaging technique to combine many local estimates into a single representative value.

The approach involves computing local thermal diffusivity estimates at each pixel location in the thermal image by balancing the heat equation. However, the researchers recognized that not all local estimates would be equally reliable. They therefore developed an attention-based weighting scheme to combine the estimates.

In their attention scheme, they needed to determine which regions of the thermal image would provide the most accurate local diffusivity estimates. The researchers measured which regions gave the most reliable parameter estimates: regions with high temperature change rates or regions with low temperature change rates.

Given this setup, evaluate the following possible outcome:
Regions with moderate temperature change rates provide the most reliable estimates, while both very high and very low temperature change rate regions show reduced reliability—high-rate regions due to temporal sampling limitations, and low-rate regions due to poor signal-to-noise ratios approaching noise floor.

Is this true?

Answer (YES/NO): NO